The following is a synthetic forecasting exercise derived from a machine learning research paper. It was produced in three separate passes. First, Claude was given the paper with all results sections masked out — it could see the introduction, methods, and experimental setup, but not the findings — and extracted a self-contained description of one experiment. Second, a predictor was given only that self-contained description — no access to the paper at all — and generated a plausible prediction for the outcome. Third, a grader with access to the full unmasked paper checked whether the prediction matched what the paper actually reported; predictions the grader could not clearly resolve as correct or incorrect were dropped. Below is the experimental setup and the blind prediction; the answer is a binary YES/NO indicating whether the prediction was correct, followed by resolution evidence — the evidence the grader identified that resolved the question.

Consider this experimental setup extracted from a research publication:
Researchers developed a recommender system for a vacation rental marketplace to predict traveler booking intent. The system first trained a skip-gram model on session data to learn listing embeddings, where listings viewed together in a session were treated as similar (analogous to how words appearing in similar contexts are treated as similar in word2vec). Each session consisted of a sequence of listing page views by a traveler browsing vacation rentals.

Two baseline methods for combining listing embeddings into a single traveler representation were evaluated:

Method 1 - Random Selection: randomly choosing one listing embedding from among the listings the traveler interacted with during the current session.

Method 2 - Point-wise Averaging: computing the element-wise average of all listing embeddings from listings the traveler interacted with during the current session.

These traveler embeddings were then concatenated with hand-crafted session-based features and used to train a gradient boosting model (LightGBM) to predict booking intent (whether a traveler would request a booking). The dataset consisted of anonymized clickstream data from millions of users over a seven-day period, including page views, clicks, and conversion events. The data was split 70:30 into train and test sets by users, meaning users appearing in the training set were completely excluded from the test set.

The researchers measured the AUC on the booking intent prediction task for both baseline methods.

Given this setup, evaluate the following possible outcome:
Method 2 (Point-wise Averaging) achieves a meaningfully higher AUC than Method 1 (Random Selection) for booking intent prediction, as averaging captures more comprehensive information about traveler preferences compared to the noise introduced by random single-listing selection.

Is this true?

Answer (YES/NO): NO